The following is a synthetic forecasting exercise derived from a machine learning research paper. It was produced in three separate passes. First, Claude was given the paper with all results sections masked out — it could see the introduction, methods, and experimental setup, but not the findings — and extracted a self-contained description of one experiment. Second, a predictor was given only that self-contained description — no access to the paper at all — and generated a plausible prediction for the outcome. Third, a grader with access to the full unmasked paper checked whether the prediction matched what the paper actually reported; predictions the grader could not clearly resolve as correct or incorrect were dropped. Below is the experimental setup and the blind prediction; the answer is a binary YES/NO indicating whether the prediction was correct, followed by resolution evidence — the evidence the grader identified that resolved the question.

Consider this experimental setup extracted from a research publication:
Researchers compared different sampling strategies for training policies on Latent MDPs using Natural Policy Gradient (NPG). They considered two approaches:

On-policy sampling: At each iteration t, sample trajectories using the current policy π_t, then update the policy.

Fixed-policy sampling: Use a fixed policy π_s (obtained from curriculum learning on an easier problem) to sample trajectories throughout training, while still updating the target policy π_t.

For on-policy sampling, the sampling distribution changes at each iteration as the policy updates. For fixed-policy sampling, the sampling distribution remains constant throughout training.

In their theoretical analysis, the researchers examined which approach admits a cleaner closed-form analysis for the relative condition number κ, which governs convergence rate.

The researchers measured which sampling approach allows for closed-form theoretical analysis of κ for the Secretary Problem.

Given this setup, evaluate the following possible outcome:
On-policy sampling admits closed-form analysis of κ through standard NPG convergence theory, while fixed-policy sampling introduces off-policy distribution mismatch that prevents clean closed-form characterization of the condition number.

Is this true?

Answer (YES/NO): NO